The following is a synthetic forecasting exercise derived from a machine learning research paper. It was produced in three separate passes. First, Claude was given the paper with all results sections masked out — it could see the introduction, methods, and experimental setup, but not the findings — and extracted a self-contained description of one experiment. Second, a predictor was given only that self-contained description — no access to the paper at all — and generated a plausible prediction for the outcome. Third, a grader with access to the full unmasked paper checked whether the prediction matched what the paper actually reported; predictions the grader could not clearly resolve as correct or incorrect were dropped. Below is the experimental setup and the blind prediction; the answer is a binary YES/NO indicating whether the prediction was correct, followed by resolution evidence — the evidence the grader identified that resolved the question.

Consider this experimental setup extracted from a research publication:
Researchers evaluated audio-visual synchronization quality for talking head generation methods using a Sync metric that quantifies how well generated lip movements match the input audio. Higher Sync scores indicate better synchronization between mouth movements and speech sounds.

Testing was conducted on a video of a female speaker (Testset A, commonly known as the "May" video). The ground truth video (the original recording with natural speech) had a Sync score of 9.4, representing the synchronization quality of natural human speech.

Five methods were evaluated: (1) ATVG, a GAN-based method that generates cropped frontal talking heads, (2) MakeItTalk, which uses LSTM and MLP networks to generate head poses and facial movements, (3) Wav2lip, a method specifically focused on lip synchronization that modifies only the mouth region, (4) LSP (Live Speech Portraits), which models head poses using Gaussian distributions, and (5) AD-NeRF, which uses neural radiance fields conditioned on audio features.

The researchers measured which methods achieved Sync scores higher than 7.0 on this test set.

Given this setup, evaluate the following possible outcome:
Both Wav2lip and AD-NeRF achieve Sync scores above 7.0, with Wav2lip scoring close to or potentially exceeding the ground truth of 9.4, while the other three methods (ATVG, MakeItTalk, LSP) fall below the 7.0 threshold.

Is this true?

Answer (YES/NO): NO